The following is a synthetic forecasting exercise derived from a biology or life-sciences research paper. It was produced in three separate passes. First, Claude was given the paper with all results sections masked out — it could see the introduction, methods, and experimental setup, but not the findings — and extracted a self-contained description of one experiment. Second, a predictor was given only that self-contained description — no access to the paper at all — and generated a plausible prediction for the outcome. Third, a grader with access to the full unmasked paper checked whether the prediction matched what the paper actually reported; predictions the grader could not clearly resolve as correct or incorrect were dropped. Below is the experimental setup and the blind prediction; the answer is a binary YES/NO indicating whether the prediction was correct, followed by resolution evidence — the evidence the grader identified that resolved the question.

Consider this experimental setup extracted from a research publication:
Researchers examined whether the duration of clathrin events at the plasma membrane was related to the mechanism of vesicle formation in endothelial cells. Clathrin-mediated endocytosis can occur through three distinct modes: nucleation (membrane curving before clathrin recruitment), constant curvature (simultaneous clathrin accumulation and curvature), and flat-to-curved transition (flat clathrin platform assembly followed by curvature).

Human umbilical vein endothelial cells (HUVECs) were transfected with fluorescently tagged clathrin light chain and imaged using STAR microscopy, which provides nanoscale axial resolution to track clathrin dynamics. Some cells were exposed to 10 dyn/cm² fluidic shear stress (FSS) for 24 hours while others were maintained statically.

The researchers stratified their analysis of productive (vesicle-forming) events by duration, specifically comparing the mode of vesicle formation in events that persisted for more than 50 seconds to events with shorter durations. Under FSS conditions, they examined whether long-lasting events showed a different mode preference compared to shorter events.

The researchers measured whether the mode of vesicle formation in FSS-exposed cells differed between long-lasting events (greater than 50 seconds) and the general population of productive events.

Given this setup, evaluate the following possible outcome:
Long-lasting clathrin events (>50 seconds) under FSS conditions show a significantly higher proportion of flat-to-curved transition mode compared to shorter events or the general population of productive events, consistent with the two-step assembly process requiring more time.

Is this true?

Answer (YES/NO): YES